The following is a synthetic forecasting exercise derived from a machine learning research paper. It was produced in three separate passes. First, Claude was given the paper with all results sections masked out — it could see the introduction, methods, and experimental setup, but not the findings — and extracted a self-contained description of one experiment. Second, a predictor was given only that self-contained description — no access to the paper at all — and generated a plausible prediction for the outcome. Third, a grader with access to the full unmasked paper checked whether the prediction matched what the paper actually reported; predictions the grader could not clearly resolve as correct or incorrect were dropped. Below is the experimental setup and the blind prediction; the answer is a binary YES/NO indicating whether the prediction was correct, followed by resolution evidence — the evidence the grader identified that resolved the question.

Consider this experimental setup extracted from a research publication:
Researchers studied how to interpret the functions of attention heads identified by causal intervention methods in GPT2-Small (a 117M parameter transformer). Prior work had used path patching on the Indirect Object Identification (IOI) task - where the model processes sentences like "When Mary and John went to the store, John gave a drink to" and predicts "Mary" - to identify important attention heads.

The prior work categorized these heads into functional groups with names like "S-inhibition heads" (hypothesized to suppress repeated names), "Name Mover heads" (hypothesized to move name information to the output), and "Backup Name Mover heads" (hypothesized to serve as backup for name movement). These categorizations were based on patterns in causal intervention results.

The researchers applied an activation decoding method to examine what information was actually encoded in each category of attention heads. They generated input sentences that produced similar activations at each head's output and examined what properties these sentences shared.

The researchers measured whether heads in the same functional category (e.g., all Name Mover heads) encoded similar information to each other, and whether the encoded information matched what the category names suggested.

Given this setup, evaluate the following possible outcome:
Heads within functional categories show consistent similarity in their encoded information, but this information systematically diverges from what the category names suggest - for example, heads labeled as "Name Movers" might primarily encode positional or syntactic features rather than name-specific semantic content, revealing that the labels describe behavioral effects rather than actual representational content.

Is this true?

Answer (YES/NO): NO